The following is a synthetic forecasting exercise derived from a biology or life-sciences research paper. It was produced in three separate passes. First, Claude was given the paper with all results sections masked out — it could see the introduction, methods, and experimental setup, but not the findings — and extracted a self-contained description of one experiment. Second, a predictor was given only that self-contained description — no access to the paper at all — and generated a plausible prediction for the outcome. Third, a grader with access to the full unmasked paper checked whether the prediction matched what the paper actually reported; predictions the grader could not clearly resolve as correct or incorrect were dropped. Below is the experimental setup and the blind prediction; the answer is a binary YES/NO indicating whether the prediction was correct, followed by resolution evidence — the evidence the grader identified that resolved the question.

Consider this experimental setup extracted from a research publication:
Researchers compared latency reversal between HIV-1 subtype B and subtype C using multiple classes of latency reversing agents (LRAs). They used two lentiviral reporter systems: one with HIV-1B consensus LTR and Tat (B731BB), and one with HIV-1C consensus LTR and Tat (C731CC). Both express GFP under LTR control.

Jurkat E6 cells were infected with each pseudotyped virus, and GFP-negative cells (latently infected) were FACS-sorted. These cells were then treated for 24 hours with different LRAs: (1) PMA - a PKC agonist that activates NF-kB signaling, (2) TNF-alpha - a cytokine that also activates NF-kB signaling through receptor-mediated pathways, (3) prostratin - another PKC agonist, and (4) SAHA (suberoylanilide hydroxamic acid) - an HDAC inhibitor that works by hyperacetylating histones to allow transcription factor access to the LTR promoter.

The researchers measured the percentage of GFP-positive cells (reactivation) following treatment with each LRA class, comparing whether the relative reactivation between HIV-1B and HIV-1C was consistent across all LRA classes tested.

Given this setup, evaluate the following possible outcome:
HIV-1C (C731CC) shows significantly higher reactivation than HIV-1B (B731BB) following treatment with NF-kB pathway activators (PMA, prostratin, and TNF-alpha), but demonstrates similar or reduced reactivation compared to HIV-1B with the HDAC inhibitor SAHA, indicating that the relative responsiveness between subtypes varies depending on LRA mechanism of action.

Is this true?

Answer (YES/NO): NO